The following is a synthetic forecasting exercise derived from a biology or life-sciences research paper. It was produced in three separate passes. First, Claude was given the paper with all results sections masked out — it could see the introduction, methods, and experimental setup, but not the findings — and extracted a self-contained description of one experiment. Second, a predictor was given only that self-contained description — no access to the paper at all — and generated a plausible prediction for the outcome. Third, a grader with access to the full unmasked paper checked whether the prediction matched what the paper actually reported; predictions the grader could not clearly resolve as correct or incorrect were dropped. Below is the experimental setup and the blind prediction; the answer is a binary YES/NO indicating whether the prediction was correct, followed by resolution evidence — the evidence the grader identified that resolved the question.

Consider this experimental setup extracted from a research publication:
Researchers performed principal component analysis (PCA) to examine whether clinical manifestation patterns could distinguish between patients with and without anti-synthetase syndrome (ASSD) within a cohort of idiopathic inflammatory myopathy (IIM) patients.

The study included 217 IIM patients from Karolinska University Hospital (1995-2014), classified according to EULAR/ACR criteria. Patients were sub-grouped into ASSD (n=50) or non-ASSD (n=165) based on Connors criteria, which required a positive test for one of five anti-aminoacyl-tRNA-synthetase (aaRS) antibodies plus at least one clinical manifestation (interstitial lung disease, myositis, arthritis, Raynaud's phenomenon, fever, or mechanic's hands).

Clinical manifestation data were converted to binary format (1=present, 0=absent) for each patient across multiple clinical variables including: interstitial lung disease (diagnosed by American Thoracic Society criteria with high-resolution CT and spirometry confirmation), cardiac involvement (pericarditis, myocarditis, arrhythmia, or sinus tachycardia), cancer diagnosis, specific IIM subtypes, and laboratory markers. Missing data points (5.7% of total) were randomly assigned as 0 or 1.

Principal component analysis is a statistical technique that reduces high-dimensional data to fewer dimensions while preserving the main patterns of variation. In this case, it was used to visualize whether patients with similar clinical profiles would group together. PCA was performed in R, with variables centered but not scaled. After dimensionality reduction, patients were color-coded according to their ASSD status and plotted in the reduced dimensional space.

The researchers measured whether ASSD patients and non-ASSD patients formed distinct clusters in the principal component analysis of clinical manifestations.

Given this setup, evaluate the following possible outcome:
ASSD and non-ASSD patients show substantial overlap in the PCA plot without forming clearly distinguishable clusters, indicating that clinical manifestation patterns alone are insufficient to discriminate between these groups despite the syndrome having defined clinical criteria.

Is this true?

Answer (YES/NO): YES